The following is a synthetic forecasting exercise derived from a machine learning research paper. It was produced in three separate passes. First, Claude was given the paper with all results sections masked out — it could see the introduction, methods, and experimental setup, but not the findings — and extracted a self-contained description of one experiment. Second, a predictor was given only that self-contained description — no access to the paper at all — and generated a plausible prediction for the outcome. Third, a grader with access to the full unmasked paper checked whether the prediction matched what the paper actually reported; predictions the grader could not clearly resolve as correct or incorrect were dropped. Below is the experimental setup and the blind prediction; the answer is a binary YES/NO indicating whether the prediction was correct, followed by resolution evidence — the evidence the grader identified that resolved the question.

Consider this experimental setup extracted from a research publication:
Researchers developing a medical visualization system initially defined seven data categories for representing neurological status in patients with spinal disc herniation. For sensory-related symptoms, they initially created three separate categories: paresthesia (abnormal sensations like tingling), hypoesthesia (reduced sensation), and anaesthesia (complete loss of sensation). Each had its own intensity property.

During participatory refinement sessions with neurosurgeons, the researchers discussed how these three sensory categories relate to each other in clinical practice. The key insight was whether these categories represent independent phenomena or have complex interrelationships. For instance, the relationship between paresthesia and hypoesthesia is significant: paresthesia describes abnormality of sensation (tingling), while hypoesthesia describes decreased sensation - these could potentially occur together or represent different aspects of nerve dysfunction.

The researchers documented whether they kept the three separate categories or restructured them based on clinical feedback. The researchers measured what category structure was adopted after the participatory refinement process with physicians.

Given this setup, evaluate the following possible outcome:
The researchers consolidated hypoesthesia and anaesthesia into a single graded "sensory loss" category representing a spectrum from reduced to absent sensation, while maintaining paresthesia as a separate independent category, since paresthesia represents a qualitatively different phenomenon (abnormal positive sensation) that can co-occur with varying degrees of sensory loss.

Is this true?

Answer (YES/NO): NO